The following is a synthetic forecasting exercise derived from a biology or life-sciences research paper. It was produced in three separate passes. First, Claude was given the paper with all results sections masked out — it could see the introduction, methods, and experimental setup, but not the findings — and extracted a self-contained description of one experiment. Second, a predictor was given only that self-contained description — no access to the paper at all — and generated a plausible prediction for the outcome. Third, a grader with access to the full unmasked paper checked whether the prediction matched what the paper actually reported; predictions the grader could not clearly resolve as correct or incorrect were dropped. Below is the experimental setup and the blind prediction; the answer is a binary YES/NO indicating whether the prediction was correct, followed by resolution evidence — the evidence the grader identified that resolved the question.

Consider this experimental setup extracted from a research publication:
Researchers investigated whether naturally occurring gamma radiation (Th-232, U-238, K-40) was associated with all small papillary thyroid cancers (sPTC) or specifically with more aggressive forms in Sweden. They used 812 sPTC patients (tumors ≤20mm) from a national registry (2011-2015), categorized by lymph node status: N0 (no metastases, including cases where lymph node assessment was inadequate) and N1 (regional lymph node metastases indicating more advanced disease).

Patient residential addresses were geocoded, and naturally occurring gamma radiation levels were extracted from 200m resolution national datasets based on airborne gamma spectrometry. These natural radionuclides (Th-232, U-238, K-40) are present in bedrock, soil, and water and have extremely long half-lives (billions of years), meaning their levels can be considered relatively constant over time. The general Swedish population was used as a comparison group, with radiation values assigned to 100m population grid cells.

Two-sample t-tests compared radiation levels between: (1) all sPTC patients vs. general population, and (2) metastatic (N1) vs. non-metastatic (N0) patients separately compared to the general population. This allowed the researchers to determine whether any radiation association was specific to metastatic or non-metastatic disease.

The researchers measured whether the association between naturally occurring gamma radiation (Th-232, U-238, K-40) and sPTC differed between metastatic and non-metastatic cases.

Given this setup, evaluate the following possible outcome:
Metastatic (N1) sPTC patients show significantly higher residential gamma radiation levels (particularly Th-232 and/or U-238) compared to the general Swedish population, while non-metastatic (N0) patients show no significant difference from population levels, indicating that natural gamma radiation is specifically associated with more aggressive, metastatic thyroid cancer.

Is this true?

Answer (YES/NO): NO